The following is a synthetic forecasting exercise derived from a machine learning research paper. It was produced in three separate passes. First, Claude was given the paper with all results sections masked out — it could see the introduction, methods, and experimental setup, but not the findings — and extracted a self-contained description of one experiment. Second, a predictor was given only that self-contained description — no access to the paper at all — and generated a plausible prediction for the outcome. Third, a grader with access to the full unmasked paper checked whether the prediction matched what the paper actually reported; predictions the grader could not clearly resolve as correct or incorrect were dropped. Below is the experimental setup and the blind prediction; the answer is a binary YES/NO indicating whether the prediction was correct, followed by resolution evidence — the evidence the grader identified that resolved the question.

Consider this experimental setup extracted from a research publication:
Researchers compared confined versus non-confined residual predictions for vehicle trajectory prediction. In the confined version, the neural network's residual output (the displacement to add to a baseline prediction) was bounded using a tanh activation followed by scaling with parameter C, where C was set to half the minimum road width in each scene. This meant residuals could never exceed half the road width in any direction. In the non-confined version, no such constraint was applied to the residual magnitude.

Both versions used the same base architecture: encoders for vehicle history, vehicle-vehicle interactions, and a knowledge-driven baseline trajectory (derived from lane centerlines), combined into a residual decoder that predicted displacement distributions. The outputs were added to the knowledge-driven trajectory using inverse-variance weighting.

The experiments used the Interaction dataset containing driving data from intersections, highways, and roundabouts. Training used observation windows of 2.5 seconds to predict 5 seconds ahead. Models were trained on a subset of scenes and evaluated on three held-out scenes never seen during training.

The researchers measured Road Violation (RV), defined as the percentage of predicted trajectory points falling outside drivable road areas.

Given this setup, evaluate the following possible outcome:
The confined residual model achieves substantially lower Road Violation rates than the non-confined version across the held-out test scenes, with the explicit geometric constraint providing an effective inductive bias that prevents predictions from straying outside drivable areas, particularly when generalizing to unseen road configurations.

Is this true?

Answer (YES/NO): YES